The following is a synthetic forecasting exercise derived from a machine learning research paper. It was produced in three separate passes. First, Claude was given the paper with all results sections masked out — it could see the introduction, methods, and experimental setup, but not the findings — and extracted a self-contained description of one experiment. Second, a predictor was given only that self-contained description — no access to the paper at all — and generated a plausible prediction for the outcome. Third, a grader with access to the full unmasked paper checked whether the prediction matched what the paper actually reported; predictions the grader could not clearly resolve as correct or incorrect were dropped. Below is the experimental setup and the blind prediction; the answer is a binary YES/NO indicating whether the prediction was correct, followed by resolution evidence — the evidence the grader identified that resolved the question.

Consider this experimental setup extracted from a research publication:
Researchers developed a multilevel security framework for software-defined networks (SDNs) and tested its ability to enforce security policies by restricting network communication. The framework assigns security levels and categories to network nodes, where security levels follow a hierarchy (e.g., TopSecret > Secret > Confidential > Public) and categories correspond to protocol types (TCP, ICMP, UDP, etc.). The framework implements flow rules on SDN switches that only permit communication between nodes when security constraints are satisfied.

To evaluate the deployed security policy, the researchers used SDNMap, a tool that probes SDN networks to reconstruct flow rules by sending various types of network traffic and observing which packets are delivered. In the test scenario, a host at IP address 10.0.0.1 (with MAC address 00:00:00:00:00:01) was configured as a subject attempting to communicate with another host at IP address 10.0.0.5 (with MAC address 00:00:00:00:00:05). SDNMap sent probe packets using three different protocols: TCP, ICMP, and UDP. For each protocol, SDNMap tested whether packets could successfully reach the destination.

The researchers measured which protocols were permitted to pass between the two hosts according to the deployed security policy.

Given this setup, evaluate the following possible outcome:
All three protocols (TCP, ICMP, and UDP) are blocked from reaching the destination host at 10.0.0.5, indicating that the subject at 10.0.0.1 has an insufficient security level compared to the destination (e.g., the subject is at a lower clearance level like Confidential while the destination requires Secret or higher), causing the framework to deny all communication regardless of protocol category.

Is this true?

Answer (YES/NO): NO